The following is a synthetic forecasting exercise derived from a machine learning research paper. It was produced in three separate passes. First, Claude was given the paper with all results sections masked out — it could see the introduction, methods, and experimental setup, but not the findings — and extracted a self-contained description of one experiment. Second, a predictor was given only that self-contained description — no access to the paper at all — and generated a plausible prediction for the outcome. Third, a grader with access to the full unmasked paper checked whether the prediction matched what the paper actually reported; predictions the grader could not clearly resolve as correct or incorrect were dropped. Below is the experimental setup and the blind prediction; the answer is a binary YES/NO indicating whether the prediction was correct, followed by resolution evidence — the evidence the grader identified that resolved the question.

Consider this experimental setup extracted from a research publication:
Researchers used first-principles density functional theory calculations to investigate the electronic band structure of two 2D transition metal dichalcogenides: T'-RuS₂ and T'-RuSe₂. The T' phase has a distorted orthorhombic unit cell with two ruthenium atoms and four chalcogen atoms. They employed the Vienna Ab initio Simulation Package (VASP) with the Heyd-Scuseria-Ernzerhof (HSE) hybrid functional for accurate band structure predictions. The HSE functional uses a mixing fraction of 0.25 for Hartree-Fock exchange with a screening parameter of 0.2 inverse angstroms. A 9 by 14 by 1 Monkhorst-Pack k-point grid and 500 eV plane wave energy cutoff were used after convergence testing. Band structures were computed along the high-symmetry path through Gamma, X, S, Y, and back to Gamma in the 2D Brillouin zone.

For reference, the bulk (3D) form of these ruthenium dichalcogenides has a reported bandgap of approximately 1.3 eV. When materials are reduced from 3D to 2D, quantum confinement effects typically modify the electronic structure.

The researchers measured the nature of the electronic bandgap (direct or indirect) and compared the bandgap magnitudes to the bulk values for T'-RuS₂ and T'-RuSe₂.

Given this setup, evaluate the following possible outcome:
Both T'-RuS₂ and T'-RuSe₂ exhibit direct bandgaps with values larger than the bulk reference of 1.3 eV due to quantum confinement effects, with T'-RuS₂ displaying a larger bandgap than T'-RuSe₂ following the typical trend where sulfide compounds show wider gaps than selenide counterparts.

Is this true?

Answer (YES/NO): NO